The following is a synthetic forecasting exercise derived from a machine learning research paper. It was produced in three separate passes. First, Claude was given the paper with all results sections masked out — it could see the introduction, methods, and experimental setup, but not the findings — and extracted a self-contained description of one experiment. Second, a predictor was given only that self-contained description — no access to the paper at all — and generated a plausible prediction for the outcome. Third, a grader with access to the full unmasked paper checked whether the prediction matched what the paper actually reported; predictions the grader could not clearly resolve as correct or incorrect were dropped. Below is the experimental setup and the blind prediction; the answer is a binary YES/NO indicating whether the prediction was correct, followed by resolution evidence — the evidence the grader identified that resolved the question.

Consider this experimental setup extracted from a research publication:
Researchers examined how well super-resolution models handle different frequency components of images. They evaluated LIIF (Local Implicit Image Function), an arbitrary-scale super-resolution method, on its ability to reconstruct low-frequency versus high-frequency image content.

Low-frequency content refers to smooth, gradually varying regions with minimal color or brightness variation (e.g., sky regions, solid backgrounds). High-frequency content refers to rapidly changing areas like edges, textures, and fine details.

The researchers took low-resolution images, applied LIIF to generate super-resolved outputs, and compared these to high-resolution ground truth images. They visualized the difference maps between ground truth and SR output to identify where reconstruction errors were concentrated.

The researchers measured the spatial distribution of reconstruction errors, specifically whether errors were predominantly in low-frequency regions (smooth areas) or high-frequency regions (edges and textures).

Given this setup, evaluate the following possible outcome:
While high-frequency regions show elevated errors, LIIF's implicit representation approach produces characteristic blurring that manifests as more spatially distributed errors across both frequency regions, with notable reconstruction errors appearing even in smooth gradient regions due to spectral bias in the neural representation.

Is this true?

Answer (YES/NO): NO